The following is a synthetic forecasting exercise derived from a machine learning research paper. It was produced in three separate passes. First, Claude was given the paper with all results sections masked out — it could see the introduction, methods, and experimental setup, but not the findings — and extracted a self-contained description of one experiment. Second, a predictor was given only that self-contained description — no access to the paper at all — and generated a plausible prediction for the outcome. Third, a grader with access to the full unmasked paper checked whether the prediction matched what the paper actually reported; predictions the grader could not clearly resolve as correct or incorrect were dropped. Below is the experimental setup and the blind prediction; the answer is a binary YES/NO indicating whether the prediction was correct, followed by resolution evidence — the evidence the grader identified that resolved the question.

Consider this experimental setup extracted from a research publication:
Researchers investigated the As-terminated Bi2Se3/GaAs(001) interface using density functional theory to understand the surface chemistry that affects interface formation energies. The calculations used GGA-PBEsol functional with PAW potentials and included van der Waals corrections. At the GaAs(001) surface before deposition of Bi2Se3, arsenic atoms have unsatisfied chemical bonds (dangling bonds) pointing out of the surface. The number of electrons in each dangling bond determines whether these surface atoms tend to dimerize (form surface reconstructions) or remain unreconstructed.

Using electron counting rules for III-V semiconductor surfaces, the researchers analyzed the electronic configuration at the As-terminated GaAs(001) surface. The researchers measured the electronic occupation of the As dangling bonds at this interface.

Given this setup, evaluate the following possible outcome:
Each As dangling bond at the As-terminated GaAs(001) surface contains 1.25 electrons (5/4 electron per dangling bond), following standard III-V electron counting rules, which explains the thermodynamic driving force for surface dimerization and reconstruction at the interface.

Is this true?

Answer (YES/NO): YES